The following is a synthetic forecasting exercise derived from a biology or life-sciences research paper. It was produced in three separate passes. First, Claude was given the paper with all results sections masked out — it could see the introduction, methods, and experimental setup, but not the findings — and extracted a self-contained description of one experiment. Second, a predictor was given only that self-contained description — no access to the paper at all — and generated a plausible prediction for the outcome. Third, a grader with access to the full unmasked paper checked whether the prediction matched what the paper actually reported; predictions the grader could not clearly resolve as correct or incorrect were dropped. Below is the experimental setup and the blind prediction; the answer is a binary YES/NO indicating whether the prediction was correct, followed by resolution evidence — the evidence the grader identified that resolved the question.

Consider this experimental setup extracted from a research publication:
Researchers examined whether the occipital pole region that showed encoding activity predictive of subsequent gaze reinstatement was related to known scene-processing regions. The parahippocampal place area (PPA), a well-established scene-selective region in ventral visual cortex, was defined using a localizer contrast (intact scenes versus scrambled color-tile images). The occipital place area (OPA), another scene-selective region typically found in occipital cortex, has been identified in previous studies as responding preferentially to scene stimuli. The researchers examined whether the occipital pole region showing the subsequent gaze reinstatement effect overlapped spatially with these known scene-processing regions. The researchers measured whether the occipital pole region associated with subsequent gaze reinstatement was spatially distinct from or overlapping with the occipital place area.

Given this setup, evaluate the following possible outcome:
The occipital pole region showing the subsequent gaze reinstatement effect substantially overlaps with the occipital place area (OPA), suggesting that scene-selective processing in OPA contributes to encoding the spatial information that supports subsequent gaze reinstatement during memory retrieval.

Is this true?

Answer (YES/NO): NO